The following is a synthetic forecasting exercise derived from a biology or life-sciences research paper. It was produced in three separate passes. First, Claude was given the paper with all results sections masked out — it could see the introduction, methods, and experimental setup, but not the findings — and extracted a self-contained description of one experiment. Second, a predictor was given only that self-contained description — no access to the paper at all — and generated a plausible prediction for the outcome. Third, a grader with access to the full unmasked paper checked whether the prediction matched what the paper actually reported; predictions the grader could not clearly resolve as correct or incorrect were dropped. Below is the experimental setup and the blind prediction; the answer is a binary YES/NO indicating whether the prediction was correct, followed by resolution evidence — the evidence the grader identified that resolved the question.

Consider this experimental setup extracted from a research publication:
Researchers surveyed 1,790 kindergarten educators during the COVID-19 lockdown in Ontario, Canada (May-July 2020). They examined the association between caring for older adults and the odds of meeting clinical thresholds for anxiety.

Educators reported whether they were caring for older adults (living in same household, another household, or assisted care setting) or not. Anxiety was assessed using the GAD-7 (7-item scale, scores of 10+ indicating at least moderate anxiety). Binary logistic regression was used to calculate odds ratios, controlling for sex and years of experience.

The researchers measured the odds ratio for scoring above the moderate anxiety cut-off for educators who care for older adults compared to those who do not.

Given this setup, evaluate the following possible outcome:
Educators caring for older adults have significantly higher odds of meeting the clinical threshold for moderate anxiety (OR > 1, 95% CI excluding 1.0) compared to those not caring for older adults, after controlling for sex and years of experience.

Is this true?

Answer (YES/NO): YES